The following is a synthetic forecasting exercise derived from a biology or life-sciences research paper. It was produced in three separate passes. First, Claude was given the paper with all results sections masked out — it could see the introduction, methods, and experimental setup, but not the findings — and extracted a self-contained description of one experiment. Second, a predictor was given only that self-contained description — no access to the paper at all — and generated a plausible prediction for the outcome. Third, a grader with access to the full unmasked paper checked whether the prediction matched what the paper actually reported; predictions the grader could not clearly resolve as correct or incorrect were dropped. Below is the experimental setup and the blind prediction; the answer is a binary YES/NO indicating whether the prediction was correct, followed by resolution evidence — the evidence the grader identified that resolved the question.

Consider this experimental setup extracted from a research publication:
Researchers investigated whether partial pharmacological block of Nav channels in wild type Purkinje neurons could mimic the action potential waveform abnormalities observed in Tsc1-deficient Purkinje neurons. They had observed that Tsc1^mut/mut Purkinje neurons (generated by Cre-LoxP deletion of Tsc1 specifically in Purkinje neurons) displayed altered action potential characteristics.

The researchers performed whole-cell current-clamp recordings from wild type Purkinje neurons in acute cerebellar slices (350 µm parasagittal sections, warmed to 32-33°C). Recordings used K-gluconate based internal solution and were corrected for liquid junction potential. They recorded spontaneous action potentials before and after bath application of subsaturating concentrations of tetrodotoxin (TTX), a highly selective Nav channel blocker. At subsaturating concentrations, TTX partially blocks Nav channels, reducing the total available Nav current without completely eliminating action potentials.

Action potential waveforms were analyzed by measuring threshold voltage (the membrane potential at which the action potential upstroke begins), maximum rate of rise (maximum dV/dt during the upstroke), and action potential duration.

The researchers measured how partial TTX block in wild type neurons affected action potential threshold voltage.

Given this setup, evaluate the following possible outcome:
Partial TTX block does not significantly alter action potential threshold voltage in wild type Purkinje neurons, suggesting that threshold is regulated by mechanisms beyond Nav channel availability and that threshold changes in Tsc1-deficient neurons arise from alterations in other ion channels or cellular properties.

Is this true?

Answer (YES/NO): NO